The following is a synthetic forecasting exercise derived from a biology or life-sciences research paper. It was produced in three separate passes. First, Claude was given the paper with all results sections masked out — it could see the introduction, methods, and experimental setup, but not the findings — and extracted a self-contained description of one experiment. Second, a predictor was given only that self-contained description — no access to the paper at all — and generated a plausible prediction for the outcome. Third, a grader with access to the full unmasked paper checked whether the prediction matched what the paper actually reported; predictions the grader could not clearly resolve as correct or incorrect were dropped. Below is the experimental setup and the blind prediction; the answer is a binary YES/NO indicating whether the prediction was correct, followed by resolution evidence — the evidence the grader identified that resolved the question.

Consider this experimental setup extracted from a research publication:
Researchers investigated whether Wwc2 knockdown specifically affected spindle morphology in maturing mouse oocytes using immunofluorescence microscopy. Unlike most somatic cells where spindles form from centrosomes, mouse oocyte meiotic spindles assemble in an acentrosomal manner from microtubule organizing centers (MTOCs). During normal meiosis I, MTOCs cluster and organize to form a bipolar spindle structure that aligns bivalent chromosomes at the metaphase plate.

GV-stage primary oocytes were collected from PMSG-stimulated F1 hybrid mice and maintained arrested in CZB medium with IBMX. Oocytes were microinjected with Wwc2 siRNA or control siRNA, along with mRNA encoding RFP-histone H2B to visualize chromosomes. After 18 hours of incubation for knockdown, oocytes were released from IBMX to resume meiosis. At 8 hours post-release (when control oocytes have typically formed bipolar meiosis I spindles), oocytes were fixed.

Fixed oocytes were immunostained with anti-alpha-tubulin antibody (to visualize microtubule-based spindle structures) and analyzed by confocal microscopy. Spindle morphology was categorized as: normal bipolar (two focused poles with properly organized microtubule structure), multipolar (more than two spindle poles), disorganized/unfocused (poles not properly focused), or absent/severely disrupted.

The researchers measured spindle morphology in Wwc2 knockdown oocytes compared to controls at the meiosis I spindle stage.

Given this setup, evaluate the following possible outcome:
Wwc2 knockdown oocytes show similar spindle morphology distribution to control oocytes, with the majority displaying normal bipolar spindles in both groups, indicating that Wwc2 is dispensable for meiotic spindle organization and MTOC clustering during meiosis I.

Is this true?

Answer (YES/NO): NO